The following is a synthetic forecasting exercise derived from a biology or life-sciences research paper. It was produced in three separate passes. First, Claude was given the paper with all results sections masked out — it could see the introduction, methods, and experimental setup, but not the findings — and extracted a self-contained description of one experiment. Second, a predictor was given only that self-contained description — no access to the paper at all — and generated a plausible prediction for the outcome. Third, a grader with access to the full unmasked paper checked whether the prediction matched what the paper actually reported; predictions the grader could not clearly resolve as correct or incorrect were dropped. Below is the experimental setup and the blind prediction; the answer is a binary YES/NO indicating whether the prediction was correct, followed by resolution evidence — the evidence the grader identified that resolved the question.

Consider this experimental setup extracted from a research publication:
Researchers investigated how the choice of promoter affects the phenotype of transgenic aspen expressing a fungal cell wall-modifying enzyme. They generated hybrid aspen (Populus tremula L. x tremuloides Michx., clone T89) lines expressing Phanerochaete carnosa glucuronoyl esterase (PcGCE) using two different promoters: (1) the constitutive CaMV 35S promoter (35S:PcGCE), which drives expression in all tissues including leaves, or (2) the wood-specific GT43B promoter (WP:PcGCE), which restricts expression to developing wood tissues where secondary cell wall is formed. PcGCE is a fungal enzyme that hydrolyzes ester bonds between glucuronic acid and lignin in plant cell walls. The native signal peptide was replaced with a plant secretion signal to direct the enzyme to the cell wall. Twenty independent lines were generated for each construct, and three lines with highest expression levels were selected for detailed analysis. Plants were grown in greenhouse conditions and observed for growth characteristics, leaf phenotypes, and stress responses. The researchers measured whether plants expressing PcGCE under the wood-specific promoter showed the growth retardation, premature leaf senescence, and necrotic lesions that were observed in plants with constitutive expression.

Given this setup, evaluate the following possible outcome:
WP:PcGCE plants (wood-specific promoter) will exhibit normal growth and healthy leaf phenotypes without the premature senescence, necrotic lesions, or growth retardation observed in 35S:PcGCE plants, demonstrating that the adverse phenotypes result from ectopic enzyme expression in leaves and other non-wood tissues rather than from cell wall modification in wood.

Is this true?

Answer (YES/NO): YES